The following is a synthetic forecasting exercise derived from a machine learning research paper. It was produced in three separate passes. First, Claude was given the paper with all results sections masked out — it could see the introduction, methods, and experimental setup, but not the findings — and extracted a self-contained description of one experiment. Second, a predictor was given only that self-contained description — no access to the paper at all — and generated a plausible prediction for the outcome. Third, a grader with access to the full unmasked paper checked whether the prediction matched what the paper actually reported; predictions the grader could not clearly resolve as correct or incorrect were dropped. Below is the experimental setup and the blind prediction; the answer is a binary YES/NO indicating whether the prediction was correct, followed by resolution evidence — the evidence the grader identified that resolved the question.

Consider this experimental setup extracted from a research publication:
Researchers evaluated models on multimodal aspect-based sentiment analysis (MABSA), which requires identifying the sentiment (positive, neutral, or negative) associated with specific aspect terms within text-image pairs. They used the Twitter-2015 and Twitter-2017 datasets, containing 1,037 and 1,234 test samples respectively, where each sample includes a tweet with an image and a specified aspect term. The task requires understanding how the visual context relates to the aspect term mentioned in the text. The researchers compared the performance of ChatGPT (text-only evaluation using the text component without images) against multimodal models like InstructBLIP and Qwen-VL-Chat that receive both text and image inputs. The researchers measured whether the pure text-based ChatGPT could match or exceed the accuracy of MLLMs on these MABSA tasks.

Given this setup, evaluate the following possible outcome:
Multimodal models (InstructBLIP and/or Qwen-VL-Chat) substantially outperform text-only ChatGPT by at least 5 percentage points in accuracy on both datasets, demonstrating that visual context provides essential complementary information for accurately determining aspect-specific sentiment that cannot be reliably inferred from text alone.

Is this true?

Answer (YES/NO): NO